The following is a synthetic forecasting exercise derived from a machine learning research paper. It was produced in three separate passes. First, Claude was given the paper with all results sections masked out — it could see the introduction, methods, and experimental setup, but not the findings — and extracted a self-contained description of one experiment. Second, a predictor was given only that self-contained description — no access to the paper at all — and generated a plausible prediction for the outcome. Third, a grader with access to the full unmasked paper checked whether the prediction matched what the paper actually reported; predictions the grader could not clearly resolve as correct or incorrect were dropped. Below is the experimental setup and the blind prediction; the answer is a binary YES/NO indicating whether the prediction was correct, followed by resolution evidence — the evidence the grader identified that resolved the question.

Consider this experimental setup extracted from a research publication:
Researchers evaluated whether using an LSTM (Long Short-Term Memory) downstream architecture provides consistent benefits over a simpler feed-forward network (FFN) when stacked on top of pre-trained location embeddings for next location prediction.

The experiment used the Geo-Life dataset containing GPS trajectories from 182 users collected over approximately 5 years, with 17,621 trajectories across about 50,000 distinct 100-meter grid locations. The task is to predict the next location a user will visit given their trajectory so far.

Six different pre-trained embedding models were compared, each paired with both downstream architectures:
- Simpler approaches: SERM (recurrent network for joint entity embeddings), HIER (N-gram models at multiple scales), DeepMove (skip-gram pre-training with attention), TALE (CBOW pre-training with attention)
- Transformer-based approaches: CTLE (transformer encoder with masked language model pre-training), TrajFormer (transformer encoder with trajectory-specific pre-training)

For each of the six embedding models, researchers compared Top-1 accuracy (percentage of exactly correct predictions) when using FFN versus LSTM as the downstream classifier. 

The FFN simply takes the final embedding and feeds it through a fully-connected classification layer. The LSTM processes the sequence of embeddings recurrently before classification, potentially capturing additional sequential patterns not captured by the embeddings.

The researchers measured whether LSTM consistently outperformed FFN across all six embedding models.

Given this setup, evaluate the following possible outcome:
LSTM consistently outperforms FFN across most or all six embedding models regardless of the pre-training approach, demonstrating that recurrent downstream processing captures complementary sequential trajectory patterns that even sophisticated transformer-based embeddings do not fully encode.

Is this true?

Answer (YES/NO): NO